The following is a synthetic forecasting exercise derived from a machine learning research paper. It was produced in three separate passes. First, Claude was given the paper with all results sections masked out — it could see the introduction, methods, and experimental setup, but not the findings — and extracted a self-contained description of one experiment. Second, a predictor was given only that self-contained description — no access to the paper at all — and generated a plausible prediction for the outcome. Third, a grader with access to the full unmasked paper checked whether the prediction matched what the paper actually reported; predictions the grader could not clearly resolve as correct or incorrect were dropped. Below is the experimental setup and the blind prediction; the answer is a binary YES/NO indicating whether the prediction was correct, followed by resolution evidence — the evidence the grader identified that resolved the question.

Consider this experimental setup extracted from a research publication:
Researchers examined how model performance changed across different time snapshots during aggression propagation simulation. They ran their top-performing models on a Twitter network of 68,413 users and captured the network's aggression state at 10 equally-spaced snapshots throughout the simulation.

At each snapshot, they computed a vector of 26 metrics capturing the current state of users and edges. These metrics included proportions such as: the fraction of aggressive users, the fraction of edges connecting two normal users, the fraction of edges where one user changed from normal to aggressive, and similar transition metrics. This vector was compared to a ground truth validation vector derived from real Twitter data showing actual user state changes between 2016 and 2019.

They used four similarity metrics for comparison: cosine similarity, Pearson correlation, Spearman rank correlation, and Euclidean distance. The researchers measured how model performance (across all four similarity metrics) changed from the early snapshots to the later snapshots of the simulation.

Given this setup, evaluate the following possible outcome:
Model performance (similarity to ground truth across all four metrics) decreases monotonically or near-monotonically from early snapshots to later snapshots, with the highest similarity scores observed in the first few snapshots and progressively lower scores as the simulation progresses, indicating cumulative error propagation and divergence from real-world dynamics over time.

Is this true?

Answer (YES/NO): NO